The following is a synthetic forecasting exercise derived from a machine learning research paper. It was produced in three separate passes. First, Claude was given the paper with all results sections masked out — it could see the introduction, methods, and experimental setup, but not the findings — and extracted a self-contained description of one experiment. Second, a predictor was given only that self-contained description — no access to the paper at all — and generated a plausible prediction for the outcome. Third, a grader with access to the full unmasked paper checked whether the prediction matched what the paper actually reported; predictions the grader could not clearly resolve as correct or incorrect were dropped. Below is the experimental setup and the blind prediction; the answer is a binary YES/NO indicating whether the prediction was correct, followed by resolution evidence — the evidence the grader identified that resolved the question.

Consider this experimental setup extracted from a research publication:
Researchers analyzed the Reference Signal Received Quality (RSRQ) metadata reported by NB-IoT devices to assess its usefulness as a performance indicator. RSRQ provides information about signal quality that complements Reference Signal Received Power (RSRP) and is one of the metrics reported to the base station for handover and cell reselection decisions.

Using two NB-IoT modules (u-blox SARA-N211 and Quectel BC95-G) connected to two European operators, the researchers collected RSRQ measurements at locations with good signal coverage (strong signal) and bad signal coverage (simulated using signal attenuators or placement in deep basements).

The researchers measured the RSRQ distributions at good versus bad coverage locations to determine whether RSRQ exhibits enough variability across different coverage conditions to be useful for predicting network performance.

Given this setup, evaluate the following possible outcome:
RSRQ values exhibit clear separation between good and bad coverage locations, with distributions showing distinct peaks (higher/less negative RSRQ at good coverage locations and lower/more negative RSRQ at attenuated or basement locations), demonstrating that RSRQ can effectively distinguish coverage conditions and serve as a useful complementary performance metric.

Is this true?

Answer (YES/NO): NO